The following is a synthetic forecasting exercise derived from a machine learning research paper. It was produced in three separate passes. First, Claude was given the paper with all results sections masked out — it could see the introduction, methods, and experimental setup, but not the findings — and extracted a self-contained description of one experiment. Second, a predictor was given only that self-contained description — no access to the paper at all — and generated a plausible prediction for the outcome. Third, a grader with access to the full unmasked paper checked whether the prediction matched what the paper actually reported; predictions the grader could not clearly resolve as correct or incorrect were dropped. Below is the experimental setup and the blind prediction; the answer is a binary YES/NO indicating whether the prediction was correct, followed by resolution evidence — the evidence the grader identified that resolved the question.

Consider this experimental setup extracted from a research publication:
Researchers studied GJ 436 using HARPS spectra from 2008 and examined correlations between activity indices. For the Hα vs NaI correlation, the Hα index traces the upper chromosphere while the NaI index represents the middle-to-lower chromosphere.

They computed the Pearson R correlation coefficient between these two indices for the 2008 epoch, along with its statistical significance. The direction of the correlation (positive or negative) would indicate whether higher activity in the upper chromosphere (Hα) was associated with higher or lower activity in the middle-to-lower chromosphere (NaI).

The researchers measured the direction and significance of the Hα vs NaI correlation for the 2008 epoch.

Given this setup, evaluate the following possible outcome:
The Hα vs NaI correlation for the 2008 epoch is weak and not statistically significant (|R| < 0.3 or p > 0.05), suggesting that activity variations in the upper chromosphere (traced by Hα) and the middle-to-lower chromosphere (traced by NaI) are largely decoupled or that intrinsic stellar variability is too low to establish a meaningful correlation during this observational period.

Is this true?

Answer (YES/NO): NO